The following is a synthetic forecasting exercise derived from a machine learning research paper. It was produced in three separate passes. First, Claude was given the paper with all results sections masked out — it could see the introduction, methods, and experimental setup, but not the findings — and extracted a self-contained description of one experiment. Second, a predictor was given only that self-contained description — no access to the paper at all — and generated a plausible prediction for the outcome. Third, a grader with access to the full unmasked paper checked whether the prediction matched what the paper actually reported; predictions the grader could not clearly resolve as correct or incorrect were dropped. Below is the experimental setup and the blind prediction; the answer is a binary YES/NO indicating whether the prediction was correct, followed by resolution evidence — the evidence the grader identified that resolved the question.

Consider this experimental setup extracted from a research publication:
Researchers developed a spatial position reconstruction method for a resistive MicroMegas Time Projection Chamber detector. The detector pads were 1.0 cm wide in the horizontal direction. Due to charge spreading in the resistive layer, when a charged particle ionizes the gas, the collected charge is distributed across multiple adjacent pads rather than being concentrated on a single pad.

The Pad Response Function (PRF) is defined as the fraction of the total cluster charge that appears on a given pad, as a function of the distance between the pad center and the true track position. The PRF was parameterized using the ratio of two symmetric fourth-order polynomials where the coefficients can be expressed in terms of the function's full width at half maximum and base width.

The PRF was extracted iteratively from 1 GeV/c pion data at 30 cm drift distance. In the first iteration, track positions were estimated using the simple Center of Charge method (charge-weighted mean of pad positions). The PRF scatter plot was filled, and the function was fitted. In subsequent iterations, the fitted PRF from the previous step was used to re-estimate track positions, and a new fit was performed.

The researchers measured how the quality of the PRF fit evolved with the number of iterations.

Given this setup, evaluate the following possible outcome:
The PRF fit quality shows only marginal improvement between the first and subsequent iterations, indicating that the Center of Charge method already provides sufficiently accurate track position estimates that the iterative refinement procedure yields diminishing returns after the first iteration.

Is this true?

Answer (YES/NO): NO